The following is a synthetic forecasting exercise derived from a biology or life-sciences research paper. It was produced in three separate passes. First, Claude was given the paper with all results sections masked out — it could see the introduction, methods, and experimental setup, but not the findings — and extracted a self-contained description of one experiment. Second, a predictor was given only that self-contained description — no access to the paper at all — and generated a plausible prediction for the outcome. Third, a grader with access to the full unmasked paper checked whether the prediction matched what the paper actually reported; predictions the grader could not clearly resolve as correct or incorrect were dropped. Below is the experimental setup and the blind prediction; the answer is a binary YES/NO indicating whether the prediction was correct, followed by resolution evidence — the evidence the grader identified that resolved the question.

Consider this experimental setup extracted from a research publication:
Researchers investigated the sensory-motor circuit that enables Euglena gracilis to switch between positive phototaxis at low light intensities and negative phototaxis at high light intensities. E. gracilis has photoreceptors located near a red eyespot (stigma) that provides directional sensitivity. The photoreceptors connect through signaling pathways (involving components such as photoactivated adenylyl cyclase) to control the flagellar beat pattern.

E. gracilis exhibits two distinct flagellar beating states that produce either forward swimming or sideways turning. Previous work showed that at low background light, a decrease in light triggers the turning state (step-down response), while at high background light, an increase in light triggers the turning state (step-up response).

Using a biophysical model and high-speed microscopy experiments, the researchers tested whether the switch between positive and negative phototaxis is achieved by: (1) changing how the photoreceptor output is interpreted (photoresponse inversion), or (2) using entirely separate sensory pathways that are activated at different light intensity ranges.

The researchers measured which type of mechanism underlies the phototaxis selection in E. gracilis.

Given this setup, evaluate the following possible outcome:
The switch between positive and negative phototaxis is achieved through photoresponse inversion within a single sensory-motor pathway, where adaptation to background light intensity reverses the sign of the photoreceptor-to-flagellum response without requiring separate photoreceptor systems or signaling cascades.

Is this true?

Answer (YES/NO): NO